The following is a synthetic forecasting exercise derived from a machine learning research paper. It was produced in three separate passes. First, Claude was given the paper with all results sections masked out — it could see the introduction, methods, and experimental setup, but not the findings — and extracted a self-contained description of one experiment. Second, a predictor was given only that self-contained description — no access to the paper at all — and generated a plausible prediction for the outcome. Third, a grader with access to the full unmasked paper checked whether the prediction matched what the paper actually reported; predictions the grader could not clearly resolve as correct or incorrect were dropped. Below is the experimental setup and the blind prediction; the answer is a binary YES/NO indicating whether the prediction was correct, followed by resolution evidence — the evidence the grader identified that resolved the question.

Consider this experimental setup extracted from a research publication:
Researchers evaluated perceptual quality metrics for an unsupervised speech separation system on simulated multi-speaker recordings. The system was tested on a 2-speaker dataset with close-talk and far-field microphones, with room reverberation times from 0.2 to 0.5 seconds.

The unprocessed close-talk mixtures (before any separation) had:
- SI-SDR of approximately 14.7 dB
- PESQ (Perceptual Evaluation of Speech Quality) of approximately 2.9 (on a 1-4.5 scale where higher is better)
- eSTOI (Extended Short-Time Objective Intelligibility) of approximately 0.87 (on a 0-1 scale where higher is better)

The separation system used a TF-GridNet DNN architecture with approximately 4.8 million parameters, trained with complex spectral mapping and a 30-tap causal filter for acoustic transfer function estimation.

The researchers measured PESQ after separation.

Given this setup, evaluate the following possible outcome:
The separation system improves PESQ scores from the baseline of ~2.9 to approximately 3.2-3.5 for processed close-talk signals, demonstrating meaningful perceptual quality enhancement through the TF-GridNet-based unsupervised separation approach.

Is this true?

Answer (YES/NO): NO